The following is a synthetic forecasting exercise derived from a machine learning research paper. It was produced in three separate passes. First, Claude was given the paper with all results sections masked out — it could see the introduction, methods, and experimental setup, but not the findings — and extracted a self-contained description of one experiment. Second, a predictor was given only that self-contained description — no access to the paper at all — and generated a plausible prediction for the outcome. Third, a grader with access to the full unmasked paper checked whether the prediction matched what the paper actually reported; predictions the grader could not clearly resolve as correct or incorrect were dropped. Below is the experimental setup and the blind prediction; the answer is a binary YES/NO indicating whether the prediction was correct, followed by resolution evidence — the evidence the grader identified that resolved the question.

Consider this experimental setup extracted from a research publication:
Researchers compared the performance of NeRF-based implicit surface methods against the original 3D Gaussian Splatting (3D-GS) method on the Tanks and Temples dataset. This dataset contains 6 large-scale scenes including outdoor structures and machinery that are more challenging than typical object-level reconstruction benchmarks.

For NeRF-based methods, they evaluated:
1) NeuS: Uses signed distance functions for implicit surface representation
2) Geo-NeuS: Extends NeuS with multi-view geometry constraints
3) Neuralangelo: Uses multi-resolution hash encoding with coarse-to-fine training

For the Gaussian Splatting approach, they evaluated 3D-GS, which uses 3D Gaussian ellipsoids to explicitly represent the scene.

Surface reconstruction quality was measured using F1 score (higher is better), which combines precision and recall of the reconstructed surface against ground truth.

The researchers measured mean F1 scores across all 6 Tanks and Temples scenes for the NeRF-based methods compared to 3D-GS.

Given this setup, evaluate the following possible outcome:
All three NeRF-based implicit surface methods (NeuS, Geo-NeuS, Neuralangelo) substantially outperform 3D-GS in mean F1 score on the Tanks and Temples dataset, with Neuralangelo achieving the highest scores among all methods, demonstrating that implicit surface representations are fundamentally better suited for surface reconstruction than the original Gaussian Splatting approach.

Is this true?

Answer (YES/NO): NO